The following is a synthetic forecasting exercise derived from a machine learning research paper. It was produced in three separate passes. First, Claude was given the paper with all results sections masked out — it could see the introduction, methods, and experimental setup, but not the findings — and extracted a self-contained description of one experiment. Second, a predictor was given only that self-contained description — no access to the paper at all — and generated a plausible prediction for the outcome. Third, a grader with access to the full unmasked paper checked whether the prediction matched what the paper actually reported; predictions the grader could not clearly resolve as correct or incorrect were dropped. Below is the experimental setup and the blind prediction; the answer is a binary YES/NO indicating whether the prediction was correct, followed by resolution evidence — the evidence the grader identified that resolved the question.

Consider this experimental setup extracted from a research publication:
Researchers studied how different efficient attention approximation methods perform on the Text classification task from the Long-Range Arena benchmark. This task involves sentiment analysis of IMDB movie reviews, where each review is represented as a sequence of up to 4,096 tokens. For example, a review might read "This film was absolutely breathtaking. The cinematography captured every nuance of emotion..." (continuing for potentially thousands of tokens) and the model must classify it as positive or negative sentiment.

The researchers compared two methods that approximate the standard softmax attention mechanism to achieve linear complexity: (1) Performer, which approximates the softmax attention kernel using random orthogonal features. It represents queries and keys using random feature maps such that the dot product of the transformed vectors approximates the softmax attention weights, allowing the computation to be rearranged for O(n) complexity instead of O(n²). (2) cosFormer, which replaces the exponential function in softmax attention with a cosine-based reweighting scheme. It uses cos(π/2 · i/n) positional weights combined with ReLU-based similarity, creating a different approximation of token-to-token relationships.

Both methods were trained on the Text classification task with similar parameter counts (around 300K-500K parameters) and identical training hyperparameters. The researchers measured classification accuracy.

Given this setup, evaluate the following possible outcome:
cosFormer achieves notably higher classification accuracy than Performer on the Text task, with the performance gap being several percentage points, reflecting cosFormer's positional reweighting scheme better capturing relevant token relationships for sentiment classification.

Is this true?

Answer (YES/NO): YES